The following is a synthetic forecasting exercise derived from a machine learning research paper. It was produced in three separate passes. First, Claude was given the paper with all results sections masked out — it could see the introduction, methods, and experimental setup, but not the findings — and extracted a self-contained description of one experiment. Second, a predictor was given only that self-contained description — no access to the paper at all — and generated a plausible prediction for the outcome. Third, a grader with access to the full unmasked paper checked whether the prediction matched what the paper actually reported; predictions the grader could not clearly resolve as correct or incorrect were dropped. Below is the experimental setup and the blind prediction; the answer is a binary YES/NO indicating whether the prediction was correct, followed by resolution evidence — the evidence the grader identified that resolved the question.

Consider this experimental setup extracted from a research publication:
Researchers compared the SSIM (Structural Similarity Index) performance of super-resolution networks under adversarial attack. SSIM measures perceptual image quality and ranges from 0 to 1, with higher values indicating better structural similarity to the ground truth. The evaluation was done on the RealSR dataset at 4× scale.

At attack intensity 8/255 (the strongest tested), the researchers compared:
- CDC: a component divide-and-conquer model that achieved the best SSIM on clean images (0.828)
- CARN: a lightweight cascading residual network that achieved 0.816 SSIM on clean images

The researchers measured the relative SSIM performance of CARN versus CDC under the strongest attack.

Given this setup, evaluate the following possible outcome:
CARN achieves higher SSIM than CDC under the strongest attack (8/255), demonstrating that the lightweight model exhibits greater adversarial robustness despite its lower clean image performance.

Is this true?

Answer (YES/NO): YES